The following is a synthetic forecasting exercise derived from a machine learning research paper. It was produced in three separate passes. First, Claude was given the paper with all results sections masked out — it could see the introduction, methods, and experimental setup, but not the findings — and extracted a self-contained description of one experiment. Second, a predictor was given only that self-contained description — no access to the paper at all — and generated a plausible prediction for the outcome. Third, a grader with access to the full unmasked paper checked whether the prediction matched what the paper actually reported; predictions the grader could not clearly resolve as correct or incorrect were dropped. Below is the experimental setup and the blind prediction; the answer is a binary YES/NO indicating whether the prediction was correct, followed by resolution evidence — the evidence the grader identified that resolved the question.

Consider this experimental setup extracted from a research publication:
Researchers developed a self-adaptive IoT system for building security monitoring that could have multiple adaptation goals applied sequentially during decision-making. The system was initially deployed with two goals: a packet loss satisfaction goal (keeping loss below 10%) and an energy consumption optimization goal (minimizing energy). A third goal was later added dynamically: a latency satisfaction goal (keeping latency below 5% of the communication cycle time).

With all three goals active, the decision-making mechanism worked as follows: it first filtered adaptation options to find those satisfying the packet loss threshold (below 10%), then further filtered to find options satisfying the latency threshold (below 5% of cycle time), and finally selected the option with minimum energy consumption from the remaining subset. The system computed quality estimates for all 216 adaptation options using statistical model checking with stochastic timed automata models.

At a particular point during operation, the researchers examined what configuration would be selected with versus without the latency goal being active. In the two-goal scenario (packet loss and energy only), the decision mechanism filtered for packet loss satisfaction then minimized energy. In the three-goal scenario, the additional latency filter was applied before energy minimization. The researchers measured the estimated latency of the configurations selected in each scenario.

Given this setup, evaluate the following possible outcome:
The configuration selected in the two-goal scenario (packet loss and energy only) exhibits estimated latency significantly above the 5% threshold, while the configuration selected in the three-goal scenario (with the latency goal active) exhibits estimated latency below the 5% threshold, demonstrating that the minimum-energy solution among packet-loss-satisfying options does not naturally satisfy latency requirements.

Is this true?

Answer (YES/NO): YES